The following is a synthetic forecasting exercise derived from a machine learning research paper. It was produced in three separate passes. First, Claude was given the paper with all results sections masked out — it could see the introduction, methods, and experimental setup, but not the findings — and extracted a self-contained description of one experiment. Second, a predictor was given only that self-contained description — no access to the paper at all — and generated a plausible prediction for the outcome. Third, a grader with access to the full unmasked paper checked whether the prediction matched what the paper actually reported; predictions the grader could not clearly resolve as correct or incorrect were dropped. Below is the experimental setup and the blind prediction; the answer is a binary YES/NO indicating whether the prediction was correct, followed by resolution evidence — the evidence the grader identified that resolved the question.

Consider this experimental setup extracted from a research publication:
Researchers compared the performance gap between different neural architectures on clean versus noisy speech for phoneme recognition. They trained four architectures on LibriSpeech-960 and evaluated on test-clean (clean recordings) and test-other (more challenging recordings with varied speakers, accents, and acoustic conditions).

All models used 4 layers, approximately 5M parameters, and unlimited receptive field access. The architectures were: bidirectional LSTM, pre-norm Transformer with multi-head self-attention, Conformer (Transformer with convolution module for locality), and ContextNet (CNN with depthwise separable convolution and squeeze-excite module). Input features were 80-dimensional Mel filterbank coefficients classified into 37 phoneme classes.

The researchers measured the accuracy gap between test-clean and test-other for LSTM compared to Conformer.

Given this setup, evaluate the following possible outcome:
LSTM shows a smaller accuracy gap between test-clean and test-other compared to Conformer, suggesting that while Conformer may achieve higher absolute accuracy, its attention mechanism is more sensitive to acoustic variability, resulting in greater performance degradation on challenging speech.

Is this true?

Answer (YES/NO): NO